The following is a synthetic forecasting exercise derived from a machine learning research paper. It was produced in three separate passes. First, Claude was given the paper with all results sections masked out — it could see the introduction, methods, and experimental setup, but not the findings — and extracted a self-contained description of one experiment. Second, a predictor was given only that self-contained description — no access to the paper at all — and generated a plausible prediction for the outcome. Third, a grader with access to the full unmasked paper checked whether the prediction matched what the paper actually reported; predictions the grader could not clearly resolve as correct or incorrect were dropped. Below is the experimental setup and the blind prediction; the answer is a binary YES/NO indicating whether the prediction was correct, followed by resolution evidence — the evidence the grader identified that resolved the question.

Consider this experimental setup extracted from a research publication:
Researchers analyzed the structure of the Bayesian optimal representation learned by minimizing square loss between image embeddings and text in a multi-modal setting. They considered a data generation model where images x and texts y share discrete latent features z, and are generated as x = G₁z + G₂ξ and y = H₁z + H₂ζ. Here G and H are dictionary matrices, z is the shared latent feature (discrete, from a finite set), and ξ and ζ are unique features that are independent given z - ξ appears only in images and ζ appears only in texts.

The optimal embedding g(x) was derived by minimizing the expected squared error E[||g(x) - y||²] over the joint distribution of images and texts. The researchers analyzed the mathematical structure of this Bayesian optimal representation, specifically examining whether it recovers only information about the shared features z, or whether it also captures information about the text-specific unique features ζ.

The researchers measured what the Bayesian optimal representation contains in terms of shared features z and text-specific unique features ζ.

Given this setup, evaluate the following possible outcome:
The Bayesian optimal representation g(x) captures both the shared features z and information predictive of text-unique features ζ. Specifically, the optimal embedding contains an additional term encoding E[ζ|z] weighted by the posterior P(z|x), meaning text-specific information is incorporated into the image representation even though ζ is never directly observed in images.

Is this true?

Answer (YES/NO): NO